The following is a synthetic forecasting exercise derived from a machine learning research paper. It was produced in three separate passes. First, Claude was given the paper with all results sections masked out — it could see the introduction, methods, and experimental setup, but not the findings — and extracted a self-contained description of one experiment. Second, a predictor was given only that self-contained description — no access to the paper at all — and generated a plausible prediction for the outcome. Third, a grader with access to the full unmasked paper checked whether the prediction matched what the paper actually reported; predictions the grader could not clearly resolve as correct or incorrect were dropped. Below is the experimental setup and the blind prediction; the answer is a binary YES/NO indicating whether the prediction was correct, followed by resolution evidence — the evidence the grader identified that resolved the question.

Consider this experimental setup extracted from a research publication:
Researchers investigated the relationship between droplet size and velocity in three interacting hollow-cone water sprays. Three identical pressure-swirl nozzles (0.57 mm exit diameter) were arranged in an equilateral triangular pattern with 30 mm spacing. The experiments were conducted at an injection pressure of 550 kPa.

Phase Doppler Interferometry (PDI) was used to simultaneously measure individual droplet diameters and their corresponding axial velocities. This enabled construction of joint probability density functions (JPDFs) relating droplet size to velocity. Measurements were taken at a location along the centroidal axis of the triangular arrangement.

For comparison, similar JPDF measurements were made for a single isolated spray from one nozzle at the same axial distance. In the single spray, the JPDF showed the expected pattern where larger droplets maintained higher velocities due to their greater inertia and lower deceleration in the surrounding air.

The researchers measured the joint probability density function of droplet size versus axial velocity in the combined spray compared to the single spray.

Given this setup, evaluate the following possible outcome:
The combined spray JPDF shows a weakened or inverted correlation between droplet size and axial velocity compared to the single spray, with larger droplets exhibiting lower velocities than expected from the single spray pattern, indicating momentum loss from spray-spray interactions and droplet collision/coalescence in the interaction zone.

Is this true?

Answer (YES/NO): NO